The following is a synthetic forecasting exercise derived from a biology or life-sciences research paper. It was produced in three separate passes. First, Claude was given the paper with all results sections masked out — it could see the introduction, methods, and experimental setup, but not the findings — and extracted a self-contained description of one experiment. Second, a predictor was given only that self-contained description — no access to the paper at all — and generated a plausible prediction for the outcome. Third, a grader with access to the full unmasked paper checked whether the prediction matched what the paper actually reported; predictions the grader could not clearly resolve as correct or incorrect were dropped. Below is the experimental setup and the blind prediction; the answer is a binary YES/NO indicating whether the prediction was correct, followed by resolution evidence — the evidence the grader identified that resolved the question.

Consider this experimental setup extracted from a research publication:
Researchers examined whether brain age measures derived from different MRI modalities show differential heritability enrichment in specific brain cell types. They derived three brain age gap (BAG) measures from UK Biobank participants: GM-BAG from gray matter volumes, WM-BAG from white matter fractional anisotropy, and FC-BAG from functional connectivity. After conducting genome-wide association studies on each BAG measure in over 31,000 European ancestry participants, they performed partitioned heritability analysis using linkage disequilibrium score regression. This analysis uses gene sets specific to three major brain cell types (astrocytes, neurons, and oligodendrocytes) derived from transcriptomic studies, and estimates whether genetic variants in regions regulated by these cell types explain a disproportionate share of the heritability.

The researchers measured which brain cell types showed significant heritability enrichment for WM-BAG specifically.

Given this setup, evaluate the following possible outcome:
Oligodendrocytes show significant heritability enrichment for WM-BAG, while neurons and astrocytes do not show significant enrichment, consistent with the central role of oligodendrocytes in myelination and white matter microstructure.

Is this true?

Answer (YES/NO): YES